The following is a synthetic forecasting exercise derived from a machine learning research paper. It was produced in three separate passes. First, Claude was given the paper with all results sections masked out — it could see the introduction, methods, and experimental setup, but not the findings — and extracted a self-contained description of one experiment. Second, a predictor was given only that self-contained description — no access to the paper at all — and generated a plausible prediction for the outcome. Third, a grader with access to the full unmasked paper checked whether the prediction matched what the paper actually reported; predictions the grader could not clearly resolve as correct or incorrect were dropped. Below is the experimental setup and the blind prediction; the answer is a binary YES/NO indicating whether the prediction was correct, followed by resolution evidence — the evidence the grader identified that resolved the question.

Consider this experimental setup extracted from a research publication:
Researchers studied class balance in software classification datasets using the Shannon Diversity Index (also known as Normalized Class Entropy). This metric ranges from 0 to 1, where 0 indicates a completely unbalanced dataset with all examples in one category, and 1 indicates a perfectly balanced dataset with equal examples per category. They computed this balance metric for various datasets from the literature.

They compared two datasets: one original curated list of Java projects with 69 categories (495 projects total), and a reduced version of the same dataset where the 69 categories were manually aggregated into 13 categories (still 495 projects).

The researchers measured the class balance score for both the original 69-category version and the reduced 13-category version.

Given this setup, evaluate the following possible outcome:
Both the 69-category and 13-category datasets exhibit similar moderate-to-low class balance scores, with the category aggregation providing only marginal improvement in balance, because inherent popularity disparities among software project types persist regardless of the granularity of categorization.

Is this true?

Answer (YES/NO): NO